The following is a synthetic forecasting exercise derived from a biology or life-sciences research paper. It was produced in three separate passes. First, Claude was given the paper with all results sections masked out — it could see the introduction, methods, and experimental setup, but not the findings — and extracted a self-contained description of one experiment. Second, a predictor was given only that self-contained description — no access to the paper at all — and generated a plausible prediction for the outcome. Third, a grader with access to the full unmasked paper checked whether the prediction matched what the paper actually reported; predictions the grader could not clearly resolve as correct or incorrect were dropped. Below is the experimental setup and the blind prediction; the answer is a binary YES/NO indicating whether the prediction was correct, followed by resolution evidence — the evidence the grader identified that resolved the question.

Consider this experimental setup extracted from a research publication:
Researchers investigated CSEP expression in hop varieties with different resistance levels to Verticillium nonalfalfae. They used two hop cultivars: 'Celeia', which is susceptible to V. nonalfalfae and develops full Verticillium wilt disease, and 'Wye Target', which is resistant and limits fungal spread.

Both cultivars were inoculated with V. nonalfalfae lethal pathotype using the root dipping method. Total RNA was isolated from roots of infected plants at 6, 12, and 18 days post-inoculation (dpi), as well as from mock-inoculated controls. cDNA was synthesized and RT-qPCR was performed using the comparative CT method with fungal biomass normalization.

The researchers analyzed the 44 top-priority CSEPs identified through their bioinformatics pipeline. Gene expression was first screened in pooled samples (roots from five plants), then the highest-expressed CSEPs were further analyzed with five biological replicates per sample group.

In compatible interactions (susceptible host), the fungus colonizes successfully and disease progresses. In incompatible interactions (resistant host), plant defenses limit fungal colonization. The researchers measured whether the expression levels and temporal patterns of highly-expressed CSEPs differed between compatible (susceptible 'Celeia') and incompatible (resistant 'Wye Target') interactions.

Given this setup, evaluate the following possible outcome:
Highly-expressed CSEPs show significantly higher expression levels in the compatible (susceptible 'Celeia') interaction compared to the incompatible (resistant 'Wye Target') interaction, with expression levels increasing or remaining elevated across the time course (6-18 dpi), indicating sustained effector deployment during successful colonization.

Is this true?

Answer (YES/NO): NO